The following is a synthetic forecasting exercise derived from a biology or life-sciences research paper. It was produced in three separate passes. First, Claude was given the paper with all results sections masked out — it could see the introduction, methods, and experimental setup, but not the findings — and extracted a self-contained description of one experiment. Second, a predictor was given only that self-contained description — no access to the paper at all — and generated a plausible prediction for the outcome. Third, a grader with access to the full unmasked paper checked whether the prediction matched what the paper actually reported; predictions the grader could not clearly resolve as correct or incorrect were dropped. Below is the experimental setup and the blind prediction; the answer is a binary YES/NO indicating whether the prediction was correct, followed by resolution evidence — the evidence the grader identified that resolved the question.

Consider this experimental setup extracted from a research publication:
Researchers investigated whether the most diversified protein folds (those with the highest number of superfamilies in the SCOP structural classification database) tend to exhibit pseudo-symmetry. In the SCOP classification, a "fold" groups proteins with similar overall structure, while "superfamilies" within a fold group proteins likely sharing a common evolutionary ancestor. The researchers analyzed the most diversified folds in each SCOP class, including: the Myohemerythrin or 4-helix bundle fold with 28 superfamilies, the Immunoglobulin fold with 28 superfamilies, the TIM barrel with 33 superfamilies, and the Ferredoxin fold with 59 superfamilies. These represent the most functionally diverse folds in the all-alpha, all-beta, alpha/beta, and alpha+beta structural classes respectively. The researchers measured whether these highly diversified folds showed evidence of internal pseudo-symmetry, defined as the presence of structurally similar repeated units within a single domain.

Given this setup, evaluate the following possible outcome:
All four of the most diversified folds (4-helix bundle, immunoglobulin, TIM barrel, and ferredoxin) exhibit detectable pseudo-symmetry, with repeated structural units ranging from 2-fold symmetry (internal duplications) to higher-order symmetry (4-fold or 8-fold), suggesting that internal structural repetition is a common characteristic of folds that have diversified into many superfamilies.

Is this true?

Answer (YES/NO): NO